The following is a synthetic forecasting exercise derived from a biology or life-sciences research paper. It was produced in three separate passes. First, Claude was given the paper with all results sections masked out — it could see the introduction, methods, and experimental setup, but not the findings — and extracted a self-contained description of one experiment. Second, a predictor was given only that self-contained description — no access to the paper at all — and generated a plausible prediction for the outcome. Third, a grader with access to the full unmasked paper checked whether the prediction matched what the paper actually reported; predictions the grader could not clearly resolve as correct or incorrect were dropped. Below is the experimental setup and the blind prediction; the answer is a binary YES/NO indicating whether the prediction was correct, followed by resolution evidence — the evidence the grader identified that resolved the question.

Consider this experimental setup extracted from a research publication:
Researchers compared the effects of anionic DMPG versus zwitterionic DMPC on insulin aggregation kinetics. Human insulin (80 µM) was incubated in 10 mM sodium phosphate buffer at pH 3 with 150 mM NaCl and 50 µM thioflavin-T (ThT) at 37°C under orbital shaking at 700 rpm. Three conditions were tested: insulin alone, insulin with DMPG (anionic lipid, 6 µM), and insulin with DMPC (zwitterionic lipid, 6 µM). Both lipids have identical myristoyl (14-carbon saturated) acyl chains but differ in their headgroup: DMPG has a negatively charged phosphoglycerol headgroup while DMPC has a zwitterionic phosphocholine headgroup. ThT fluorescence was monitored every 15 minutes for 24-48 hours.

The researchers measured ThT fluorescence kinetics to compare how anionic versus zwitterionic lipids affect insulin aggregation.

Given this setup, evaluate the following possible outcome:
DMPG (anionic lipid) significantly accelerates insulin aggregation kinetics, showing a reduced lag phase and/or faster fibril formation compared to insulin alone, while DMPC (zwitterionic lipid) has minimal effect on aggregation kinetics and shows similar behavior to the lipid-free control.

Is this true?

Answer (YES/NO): NO